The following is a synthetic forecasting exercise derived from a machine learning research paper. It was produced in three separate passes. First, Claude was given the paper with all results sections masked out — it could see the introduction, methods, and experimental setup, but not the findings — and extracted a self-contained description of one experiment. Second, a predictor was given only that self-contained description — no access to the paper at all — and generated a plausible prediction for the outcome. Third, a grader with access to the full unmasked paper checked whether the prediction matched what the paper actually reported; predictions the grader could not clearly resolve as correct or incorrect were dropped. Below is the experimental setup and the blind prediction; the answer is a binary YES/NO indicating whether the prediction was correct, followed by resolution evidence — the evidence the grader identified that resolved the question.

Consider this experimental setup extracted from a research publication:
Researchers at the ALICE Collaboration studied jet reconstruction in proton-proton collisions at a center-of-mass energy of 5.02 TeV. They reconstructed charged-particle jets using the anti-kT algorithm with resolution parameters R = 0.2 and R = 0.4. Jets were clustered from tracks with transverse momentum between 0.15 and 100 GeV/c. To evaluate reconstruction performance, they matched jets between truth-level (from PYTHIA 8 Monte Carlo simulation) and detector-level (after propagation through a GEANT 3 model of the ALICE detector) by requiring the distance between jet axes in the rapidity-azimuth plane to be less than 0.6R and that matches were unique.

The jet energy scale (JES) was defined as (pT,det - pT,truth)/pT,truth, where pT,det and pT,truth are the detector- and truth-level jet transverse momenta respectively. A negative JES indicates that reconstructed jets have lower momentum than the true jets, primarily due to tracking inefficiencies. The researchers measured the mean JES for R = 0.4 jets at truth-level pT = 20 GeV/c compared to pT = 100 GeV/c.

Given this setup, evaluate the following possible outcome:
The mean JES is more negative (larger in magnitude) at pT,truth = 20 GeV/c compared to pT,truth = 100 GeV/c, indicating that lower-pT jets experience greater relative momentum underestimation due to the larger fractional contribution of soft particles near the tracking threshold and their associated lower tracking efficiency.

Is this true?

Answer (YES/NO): NO